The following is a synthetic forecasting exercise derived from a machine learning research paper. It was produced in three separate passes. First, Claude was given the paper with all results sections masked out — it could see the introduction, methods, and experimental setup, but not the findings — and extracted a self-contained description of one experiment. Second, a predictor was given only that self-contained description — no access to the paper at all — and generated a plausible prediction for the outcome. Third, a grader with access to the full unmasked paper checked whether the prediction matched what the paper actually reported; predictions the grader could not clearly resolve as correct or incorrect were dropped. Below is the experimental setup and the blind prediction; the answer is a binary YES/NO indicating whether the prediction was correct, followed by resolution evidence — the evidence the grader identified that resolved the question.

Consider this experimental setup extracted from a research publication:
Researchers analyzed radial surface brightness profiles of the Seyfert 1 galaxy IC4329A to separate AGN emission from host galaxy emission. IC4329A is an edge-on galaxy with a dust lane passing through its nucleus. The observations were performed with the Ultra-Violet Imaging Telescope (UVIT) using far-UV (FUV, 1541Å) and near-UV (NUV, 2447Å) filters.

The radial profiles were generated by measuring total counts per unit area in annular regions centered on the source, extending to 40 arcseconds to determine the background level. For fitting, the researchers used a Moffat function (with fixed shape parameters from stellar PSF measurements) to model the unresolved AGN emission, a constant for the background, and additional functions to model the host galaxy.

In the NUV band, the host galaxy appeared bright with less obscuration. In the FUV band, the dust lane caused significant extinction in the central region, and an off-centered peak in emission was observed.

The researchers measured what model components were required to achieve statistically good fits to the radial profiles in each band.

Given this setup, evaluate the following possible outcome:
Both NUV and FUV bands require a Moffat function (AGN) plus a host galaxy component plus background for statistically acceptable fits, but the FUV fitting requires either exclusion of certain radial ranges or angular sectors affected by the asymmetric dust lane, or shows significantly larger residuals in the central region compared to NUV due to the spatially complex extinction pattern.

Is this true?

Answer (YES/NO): NO